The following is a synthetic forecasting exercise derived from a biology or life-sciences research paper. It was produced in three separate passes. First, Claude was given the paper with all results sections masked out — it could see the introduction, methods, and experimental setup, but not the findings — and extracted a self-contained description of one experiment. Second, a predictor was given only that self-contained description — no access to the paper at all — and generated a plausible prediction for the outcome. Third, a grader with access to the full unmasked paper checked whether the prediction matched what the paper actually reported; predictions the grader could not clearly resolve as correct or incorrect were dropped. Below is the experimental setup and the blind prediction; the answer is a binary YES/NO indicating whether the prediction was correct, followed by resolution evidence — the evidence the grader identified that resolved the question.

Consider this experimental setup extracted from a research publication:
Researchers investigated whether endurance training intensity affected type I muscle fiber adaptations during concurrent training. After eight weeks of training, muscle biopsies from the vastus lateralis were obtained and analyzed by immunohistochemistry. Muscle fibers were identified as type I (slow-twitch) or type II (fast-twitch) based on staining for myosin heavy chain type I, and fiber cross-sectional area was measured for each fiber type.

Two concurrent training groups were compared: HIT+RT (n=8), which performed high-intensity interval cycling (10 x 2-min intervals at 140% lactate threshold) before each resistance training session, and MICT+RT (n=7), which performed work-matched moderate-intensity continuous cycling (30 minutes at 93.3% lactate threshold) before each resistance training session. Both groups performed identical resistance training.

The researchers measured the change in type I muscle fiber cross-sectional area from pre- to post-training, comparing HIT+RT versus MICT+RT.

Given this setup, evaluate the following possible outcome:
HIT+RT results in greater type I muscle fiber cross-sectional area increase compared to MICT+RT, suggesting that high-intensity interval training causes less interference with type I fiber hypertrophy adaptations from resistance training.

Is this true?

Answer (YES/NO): NO